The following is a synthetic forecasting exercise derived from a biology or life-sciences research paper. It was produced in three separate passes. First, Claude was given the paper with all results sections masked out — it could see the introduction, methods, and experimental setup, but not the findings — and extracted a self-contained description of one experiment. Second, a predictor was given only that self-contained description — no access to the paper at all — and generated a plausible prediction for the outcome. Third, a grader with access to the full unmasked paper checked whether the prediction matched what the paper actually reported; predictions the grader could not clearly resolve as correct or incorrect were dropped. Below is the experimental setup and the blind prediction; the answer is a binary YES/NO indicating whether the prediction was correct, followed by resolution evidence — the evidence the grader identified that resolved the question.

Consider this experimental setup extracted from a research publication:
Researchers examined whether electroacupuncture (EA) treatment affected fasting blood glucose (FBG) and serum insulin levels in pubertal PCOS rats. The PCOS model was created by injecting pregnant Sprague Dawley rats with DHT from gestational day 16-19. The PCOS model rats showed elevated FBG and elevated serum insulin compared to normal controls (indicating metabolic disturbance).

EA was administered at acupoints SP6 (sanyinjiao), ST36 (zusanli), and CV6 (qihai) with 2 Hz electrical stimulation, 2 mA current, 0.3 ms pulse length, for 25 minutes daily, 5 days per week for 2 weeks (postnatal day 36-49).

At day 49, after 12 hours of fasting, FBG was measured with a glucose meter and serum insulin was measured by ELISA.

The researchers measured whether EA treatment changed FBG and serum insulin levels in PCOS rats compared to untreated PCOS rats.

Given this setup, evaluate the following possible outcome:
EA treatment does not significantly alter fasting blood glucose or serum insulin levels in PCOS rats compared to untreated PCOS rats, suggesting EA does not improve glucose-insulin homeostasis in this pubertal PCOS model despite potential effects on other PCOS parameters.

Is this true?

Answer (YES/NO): NO